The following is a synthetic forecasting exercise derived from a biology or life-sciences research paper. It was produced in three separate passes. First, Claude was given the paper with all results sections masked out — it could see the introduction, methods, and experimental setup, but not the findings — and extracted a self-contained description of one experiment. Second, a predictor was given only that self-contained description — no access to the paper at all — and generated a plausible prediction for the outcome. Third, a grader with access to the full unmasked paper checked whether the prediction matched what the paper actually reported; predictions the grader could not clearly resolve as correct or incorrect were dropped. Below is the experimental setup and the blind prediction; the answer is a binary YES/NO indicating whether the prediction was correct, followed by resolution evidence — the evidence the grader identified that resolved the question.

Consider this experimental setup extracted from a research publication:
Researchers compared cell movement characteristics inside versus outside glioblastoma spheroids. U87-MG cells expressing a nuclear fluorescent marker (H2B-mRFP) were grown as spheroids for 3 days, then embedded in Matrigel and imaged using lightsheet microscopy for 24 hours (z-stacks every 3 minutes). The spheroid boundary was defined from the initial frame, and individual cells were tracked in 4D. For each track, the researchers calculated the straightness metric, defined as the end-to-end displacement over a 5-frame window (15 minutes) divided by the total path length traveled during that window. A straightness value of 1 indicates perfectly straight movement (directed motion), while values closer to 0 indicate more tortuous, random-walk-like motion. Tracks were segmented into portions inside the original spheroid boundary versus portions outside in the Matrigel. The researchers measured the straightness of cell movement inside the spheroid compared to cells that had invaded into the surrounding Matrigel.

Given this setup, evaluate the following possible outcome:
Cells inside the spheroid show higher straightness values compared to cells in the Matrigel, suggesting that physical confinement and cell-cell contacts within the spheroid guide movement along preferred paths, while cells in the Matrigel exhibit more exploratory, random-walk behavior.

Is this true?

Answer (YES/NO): NO